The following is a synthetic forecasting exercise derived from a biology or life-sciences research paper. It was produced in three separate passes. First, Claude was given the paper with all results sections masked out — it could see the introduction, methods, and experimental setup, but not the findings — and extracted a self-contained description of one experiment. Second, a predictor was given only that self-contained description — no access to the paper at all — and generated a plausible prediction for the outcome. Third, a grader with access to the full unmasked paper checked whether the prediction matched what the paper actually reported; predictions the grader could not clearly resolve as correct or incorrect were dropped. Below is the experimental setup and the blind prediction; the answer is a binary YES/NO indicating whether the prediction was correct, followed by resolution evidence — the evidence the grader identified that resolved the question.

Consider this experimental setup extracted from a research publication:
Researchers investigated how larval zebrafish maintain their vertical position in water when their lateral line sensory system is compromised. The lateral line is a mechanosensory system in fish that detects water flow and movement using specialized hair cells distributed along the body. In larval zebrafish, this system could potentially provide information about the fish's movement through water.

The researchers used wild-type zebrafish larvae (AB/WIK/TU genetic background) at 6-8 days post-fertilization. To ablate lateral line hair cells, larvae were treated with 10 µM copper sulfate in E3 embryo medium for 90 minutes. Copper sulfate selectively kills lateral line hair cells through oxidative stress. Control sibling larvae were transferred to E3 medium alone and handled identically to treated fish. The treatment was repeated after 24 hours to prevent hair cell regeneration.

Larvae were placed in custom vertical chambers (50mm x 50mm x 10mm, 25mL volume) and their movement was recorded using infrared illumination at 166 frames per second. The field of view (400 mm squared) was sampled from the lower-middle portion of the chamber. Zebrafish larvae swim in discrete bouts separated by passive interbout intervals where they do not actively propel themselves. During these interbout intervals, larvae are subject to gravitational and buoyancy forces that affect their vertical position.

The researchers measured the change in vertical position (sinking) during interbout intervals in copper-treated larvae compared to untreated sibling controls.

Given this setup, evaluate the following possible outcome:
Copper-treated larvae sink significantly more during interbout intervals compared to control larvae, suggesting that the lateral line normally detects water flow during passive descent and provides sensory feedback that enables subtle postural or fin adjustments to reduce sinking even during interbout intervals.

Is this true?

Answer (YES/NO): NO